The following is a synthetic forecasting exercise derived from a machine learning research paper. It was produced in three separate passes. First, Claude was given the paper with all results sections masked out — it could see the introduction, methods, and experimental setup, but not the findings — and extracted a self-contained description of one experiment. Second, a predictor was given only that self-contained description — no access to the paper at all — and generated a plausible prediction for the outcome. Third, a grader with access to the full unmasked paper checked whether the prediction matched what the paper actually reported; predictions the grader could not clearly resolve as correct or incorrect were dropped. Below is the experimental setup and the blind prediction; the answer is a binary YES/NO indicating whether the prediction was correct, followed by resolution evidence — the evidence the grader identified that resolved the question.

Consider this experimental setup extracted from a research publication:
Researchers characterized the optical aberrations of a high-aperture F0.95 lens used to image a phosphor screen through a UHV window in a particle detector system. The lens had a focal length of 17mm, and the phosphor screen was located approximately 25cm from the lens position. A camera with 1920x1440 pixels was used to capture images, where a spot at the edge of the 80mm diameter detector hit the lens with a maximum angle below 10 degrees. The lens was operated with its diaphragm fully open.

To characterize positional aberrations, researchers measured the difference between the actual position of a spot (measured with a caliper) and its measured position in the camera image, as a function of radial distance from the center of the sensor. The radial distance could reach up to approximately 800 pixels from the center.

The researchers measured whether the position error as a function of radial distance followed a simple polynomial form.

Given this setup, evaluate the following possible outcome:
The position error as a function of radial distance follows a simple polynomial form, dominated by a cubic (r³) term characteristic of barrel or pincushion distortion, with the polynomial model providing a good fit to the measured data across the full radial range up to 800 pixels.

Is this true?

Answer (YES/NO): YES